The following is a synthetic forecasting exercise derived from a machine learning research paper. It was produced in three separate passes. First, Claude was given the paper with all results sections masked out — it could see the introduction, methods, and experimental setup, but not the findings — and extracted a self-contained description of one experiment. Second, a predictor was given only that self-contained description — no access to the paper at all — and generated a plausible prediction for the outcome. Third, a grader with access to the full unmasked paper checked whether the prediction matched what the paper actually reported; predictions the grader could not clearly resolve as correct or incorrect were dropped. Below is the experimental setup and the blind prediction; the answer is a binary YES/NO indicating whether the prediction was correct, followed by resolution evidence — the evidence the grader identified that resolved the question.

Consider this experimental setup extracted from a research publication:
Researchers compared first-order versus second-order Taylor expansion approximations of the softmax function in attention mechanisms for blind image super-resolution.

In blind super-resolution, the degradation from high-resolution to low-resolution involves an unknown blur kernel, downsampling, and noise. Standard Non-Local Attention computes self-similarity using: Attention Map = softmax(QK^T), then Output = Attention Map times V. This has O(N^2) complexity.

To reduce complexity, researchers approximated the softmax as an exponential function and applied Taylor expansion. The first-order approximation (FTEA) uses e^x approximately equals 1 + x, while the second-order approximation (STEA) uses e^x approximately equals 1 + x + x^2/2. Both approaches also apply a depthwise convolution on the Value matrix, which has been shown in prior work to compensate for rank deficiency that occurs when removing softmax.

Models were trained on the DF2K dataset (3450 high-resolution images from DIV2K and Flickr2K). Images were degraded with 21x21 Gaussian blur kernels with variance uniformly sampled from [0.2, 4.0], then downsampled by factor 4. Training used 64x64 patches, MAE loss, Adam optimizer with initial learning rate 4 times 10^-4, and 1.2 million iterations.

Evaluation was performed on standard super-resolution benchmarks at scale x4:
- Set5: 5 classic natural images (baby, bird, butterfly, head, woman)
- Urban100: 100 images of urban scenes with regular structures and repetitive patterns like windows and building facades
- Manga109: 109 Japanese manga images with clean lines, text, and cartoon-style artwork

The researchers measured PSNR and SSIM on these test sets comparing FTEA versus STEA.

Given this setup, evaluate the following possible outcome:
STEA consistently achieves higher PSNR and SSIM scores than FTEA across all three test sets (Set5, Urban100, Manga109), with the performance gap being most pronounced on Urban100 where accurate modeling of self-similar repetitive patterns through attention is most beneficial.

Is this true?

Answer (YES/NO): YES